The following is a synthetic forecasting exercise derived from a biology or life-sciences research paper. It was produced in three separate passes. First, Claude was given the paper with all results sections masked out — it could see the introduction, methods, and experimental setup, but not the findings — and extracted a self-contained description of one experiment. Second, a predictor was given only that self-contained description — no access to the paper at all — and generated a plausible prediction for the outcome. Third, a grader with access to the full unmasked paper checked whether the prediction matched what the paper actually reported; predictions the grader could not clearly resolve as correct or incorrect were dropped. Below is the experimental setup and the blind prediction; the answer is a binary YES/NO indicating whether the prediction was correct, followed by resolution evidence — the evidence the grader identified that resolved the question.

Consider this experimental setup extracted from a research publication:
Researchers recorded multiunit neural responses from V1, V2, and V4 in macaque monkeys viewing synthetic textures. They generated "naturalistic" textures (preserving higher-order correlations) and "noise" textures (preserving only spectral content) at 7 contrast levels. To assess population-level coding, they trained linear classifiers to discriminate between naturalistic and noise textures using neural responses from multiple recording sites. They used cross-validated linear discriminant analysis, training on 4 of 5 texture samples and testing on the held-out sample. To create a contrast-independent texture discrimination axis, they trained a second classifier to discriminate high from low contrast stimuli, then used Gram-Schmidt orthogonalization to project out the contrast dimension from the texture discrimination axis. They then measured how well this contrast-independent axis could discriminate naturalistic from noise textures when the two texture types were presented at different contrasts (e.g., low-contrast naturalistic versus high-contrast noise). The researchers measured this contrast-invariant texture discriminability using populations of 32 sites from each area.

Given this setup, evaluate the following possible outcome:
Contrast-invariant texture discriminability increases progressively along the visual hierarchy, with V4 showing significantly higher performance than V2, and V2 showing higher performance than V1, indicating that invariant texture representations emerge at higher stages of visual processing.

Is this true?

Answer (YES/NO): YES